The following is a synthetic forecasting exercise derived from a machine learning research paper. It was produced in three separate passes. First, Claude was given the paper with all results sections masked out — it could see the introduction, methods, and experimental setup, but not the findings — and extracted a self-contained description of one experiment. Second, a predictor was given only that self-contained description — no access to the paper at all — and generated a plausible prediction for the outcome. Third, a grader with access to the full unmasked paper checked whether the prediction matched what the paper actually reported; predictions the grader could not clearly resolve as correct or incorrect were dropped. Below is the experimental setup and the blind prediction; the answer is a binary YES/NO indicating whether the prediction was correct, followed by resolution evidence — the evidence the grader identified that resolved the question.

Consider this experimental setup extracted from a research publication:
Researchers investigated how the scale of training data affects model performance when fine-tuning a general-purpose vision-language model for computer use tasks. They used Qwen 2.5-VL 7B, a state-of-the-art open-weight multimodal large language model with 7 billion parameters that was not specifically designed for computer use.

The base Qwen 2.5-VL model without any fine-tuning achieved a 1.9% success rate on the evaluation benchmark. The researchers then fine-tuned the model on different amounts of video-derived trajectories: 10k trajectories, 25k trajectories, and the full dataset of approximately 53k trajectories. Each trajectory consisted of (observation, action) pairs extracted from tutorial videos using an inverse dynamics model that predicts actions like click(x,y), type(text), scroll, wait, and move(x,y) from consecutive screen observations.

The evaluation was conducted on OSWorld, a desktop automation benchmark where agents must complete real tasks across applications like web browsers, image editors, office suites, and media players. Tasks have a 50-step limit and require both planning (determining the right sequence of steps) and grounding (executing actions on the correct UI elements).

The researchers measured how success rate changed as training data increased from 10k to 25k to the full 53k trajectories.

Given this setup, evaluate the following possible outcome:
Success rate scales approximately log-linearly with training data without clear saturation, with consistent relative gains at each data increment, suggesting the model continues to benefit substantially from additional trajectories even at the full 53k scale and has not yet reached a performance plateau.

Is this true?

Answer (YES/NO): NO